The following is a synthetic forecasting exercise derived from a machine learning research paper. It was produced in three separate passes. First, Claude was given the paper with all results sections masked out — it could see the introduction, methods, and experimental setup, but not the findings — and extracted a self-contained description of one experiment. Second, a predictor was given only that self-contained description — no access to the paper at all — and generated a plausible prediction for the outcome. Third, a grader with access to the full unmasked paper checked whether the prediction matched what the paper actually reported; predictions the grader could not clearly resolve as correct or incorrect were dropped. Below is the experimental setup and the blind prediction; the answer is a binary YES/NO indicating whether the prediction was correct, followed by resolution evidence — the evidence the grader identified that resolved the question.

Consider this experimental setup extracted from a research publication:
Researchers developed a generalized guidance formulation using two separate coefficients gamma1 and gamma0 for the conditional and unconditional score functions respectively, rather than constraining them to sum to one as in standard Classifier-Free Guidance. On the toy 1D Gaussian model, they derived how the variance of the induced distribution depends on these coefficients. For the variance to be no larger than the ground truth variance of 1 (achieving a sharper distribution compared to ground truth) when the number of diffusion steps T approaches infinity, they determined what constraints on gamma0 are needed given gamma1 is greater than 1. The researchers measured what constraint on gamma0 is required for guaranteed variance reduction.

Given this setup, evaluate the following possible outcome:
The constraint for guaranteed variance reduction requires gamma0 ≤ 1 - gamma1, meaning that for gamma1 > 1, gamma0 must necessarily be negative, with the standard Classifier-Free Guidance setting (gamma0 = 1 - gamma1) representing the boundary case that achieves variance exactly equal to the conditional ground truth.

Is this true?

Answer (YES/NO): NO